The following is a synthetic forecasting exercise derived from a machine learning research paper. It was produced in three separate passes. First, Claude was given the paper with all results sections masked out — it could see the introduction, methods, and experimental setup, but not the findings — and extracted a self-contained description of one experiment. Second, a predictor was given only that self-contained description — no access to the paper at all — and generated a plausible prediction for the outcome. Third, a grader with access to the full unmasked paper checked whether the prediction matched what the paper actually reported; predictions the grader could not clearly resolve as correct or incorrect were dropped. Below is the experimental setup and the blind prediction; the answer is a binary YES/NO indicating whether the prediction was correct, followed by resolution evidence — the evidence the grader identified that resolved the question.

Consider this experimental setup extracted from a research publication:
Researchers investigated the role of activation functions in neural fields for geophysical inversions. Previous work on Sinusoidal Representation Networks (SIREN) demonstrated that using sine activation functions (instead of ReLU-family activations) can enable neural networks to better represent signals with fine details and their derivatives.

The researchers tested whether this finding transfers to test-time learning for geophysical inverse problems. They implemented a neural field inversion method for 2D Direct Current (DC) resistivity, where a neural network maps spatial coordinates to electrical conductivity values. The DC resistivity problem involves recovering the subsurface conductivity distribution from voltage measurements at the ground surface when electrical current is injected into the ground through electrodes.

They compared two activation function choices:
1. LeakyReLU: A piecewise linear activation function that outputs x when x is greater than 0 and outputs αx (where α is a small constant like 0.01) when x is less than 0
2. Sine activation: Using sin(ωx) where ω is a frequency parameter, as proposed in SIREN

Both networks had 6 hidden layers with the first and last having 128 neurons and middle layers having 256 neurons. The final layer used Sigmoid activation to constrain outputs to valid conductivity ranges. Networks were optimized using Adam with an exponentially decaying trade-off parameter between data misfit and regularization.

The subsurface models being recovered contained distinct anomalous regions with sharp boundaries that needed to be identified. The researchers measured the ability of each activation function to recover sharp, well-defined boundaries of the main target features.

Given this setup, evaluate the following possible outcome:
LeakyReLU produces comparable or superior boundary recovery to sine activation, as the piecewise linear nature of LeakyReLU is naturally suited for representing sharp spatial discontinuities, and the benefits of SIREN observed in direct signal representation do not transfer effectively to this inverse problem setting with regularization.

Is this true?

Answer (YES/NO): YES